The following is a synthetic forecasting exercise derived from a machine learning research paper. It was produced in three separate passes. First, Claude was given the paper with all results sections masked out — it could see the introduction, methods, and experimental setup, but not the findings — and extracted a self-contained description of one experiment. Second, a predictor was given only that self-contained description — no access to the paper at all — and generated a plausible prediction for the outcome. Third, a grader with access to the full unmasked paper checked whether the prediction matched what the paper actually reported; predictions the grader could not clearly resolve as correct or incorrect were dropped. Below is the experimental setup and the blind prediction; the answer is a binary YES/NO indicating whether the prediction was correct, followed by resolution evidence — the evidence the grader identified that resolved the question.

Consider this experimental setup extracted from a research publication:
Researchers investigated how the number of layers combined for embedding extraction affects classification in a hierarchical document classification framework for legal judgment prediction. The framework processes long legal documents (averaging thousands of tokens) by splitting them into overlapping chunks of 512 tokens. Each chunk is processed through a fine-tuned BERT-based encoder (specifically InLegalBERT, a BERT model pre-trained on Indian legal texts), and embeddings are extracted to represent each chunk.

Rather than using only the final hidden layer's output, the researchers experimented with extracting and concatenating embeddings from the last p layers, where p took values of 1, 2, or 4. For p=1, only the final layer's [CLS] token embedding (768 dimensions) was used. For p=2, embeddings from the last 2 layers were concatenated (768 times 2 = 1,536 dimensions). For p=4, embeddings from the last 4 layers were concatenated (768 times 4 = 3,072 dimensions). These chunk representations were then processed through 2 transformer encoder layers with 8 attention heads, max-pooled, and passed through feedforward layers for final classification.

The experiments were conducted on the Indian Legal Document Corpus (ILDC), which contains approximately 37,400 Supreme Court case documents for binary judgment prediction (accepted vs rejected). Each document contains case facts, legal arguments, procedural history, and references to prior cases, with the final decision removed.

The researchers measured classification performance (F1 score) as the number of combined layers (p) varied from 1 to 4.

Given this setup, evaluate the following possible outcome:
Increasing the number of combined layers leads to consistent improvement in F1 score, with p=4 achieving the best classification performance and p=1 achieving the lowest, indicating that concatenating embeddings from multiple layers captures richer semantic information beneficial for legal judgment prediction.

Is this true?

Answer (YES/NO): NO